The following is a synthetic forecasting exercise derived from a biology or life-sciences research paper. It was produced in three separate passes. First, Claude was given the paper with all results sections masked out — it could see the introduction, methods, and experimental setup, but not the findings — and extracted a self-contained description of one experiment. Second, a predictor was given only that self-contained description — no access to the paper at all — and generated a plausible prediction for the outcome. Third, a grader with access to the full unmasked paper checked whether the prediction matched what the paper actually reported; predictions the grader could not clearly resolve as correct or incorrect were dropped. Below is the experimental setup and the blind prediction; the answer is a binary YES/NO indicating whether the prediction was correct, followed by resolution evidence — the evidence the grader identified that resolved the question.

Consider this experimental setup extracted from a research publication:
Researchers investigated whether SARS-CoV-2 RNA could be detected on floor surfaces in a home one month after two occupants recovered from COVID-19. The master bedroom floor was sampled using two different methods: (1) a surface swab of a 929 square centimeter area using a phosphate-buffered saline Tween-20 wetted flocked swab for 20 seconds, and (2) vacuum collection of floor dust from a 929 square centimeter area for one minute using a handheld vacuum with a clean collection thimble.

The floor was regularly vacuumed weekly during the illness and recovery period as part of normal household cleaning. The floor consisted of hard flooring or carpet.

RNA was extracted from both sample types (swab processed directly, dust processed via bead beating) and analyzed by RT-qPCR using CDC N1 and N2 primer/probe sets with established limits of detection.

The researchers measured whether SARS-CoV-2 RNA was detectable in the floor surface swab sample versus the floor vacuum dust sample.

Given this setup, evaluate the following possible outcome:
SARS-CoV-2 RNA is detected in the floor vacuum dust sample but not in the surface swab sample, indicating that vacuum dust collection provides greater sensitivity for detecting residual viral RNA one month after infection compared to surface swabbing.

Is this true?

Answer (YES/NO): NO